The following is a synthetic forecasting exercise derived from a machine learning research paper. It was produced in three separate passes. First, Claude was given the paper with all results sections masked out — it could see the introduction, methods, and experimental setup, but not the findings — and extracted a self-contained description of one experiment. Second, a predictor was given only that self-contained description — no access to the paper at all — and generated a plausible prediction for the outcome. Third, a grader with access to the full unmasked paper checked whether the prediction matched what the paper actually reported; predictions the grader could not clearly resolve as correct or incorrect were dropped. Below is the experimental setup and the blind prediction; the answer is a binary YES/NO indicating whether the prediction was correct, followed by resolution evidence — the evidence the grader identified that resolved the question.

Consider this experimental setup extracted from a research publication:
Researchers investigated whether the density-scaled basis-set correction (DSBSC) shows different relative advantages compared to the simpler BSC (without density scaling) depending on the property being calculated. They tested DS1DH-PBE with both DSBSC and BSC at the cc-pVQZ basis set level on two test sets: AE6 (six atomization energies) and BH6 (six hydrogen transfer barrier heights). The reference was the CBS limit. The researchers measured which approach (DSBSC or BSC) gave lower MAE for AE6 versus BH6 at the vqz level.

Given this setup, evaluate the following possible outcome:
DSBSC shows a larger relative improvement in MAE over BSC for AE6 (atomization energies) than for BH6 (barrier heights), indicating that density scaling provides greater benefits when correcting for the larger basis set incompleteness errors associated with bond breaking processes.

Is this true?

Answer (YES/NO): NO